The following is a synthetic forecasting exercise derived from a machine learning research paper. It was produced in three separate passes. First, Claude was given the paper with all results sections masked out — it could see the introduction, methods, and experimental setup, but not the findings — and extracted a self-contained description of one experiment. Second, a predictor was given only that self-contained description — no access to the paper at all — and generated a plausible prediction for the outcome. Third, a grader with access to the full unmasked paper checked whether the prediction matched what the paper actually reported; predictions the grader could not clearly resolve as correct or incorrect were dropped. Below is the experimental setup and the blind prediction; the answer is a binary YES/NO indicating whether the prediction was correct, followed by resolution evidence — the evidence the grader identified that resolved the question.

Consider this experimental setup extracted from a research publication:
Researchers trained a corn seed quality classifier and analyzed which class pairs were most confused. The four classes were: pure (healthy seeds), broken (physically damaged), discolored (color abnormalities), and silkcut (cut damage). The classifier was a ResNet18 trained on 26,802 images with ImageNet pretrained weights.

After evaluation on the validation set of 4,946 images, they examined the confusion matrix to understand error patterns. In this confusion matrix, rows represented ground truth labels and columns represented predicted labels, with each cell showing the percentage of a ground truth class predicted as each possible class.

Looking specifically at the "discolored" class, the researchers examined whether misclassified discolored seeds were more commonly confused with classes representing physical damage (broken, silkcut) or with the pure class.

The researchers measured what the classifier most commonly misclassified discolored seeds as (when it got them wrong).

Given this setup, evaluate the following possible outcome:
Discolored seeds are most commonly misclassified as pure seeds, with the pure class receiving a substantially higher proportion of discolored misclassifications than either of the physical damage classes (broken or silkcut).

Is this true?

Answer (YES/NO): NO